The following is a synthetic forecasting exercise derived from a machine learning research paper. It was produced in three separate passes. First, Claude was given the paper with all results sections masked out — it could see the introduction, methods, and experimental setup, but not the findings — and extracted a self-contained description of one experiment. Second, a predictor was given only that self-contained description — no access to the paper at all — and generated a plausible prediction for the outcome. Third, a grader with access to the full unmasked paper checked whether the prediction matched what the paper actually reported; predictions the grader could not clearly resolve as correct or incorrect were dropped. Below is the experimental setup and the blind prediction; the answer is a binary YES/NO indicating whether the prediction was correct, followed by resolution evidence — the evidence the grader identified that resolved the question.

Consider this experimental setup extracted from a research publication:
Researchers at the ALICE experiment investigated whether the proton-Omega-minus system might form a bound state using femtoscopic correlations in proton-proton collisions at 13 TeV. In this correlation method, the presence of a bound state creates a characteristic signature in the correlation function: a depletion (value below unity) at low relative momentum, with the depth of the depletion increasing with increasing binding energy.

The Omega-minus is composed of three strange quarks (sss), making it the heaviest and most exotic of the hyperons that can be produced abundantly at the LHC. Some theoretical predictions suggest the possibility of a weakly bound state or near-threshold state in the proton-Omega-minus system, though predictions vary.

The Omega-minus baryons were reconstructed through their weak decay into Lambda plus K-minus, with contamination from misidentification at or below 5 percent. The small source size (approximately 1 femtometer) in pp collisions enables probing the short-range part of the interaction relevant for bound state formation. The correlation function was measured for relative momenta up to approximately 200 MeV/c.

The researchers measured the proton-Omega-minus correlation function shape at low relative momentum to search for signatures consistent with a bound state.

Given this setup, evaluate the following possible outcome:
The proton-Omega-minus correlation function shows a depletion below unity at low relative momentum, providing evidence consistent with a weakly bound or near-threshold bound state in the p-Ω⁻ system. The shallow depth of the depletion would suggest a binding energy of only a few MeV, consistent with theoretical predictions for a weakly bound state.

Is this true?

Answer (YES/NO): NO